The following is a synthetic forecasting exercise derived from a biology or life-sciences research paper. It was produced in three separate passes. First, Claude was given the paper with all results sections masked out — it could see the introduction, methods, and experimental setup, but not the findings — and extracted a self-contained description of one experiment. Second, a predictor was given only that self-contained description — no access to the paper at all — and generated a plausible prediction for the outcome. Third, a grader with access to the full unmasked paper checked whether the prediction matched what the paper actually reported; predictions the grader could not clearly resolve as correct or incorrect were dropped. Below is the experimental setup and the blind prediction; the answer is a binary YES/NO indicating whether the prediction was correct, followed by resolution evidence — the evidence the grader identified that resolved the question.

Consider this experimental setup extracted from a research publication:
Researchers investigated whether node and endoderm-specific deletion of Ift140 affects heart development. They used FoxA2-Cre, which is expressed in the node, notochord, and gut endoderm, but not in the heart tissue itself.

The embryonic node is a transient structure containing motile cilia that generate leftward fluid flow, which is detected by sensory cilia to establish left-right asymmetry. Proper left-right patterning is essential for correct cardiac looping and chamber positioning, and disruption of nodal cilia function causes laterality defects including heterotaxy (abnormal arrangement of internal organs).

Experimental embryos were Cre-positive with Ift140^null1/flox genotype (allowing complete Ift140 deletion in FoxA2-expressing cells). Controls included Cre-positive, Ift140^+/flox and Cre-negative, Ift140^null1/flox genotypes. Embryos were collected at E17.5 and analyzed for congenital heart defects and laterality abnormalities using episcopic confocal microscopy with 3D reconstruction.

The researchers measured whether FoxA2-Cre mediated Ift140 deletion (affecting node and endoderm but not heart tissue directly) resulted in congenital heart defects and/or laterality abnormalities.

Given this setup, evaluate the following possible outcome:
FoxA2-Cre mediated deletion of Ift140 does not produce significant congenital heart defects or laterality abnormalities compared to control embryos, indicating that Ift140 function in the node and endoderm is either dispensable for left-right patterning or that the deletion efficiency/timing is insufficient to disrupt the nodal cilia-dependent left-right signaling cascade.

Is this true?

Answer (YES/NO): YES